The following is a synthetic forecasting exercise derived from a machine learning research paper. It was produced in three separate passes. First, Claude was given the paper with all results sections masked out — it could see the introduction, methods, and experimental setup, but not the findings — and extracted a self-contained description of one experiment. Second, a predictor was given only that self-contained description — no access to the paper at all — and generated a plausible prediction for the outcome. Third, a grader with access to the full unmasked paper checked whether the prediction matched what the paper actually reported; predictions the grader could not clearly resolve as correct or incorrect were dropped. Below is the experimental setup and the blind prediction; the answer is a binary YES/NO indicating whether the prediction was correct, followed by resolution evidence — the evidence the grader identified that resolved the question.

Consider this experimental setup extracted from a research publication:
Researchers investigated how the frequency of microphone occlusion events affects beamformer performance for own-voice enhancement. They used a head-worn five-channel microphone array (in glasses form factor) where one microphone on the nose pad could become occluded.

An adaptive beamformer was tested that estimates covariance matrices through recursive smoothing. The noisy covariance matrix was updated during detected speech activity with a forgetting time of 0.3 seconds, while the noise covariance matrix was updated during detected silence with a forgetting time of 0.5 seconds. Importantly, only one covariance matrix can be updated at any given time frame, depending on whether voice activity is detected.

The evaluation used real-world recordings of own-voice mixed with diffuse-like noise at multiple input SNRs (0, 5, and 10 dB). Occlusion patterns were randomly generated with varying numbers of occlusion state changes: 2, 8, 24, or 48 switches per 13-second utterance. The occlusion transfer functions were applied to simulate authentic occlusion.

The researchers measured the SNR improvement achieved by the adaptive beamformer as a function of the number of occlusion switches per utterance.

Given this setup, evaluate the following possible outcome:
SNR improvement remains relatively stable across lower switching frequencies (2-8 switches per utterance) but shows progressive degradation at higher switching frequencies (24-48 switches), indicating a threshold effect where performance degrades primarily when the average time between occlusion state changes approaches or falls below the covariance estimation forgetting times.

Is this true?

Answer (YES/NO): NO